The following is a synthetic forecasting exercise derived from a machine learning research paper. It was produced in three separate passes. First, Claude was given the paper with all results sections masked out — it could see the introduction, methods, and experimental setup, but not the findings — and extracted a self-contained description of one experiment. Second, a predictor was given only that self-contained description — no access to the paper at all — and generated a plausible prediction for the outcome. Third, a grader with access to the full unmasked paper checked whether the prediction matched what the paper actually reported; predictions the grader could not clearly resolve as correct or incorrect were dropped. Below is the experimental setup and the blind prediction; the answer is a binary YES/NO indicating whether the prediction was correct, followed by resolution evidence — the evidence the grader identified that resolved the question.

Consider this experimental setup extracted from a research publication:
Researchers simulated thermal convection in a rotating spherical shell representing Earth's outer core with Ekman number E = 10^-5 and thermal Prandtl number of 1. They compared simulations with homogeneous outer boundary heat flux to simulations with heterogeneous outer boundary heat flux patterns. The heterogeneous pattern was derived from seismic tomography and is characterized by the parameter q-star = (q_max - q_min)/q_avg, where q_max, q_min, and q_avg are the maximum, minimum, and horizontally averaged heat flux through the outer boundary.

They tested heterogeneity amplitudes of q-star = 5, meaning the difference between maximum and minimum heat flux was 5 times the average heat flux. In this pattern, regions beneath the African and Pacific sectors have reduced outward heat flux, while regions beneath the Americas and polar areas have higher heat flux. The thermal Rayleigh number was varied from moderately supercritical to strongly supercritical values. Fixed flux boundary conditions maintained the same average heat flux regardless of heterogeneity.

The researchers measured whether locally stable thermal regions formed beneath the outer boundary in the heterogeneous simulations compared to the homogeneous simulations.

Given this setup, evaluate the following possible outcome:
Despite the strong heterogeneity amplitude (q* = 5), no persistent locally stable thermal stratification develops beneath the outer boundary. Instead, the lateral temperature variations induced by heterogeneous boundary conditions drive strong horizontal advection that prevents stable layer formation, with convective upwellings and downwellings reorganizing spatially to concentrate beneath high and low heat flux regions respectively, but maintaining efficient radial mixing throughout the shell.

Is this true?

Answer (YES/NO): NO